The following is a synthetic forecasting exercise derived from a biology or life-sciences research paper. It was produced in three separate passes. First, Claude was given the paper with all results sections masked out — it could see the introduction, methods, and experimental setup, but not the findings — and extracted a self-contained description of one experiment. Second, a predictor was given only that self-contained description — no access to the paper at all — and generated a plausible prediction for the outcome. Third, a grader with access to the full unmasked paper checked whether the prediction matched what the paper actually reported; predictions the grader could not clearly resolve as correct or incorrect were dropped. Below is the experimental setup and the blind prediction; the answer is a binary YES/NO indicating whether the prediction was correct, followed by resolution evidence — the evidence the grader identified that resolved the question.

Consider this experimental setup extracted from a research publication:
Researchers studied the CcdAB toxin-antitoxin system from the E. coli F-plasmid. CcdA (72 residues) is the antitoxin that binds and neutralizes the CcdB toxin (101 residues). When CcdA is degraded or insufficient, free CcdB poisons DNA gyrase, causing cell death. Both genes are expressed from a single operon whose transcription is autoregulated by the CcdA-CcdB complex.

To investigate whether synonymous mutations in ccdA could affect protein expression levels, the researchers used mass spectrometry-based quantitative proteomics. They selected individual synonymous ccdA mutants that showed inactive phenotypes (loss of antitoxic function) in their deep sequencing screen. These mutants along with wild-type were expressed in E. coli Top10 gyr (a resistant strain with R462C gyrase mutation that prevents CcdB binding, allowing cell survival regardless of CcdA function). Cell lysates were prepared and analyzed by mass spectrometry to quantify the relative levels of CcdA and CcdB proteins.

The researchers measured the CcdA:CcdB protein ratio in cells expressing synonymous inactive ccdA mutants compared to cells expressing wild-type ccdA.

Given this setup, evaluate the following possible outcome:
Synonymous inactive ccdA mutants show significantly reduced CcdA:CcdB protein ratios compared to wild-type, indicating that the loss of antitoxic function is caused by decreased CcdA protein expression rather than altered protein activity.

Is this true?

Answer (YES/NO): YES